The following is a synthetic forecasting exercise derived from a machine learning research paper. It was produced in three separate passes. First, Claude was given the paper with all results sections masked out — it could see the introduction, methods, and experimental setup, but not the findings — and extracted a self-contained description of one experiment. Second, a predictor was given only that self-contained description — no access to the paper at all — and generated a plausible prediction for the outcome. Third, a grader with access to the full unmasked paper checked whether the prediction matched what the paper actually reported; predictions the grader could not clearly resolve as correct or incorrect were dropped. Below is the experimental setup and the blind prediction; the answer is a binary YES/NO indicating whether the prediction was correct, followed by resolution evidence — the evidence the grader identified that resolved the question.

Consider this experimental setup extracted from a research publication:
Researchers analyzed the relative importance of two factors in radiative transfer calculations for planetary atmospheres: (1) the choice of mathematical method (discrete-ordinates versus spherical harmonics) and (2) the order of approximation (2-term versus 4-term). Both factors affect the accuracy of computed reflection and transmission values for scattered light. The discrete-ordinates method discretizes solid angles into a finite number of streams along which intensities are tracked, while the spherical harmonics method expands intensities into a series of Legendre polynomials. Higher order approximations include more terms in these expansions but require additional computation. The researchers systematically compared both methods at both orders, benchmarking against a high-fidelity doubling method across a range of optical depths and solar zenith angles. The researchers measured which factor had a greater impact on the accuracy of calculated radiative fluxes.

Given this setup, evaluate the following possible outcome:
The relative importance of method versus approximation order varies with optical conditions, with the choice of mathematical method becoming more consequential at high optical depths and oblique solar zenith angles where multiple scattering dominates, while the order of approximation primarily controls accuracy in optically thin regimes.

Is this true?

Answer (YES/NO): NO